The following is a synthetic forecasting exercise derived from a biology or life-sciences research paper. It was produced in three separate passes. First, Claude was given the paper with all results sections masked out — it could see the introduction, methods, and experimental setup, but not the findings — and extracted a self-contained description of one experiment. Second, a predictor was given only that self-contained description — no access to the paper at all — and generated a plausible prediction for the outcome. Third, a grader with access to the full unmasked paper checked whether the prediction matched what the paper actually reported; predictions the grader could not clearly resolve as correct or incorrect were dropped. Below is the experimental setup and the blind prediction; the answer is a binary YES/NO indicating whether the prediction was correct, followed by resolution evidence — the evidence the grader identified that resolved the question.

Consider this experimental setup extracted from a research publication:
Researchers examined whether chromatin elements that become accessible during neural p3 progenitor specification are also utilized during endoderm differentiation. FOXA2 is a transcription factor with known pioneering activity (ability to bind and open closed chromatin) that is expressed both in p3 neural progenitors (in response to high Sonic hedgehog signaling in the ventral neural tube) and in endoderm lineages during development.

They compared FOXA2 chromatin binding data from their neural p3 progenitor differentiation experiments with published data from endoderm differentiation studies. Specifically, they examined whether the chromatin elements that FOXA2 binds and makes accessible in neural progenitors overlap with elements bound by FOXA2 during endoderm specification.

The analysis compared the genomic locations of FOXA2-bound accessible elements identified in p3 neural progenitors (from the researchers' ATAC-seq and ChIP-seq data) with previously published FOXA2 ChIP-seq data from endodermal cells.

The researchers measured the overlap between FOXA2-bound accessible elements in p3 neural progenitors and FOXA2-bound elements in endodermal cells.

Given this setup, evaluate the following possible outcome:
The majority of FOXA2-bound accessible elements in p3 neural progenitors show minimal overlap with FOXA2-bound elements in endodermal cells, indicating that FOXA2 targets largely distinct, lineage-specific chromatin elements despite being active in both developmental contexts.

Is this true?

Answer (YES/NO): NO